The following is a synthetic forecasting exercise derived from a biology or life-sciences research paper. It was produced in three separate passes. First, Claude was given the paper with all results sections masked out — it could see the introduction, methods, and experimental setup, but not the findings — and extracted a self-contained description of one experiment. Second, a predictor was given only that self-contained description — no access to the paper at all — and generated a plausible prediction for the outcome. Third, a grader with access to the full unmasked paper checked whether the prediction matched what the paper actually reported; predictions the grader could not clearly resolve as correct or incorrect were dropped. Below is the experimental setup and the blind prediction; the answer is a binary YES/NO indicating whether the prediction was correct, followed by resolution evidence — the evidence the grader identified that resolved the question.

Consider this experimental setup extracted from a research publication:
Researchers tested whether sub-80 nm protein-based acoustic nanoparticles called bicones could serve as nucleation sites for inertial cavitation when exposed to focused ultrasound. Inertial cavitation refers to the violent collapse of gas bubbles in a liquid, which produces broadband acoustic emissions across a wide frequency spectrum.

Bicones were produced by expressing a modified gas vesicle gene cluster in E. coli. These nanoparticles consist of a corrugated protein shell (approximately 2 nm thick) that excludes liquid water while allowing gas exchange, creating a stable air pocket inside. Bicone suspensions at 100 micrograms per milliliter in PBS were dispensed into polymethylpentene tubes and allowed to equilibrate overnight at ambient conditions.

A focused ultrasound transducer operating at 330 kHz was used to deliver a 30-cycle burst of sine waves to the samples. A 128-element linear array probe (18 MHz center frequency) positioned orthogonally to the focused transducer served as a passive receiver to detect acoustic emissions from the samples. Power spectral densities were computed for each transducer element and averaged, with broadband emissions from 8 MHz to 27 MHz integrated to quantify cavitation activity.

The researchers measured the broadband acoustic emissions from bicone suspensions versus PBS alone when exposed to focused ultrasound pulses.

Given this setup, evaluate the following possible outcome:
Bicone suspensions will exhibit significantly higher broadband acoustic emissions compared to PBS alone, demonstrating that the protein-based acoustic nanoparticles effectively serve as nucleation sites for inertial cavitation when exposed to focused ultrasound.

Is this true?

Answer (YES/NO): YES